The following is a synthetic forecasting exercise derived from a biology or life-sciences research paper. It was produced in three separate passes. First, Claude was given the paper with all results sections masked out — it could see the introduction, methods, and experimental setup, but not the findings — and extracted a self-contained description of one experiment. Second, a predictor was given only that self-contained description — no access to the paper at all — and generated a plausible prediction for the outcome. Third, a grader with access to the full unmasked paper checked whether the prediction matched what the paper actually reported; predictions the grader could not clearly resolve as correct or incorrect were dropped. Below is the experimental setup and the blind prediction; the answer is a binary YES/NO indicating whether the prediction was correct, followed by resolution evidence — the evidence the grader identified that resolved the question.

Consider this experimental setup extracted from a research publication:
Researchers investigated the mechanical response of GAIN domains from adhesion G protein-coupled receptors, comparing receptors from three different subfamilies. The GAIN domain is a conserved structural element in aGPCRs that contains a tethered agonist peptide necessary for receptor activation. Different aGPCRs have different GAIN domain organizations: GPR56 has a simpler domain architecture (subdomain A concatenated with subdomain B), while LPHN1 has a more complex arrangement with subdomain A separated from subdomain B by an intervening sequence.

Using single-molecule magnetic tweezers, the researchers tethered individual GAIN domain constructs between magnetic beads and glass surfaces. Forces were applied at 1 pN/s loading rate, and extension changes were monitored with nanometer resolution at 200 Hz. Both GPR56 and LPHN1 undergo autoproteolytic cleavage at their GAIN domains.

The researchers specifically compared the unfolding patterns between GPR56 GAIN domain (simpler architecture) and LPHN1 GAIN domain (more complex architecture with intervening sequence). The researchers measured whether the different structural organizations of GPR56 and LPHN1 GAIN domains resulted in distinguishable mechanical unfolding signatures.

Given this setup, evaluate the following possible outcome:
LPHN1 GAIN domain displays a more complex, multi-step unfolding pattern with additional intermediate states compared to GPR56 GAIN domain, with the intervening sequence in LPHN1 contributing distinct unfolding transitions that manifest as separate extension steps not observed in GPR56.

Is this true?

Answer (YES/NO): NO